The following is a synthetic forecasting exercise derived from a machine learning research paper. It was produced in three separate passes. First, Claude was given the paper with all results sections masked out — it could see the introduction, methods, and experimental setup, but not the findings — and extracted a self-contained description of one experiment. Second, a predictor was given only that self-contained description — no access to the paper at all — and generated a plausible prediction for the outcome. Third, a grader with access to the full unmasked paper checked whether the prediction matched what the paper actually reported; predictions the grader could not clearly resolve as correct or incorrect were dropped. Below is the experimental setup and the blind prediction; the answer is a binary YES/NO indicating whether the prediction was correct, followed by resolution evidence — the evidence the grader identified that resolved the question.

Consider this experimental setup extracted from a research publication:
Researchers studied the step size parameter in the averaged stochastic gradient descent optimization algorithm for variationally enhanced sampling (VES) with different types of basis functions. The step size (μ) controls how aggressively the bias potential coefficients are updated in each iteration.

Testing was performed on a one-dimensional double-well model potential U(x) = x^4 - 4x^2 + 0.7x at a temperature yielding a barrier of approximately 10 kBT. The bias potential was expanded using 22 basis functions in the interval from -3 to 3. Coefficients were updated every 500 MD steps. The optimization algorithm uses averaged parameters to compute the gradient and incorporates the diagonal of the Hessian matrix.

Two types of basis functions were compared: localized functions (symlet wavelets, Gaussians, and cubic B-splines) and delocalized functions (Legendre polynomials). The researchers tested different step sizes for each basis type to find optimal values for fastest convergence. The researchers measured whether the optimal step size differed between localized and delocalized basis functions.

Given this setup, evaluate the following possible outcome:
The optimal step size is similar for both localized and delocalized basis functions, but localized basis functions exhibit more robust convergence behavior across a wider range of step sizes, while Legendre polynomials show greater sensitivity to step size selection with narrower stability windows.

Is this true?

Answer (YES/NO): NO